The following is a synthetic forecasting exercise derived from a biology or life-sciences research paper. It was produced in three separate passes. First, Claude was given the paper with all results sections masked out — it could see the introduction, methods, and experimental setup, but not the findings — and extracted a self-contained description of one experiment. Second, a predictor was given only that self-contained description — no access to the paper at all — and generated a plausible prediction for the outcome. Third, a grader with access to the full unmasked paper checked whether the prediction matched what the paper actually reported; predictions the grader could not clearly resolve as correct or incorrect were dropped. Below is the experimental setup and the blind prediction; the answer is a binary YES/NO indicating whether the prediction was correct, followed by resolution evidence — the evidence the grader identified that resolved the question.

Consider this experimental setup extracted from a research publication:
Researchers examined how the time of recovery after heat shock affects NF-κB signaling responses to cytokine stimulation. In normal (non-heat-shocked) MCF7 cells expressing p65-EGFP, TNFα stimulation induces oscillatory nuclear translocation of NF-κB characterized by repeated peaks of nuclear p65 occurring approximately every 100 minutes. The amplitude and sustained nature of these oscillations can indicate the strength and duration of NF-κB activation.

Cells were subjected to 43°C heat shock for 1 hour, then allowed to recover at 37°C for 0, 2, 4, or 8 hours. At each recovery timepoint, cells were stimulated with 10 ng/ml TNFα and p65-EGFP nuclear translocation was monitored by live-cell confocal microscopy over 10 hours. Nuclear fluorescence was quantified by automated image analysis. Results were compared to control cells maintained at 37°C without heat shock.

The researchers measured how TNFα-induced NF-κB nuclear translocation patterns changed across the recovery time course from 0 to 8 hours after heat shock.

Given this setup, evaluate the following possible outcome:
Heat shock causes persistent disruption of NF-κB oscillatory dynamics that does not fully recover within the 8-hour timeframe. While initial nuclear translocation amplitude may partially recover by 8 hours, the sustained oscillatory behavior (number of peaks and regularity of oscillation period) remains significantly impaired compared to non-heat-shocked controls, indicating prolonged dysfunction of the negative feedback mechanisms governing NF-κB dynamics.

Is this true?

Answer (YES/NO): NO